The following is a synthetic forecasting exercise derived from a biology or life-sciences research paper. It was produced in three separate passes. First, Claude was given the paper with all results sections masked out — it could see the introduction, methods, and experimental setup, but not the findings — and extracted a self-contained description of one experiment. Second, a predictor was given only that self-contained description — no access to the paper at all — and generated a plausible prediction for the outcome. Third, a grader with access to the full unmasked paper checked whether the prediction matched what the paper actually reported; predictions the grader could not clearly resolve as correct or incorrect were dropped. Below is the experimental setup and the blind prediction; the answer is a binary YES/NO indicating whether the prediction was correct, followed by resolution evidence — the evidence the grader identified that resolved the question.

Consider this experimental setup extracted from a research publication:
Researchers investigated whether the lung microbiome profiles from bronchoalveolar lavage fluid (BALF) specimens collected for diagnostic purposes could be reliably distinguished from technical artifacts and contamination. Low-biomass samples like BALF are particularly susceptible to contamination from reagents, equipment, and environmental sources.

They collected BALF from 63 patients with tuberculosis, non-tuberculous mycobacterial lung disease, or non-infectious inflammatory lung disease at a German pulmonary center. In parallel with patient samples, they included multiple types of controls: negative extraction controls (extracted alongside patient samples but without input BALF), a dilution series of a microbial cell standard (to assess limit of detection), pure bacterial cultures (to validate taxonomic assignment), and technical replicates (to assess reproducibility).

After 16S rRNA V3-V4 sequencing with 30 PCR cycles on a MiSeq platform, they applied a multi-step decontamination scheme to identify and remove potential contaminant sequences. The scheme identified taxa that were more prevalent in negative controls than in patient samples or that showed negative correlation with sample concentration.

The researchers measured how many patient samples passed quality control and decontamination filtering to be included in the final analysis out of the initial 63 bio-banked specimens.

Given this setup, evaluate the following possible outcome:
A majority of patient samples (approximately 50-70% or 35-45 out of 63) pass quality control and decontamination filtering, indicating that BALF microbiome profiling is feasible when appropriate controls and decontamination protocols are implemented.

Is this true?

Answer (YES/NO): NO